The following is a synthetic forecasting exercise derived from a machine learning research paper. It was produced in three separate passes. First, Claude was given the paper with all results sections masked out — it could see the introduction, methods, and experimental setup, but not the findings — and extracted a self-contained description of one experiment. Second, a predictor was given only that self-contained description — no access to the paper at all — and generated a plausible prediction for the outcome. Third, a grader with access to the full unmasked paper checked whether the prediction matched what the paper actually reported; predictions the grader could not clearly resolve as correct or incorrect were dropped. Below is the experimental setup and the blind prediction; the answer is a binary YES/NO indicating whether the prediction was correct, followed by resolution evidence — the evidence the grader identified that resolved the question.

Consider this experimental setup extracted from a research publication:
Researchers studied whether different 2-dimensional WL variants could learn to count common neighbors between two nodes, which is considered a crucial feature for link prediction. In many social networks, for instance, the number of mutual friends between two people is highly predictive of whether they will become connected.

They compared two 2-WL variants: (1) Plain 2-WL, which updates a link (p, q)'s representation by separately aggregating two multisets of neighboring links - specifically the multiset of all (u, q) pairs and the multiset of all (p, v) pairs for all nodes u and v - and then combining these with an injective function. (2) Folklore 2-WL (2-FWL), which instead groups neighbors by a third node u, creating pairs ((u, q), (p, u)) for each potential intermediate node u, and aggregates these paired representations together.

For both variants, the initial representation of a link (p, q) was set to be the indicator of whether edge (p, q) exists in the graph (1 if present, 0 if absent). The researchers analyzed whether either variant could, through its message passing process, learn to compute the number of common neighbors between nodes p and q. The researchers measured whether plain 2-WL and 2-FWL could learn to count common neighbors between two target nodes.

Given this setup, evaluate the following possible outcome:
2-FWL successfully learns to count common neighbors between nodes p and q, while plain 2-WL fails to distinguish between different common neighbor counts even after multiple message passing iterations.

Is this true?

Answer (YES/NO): YES